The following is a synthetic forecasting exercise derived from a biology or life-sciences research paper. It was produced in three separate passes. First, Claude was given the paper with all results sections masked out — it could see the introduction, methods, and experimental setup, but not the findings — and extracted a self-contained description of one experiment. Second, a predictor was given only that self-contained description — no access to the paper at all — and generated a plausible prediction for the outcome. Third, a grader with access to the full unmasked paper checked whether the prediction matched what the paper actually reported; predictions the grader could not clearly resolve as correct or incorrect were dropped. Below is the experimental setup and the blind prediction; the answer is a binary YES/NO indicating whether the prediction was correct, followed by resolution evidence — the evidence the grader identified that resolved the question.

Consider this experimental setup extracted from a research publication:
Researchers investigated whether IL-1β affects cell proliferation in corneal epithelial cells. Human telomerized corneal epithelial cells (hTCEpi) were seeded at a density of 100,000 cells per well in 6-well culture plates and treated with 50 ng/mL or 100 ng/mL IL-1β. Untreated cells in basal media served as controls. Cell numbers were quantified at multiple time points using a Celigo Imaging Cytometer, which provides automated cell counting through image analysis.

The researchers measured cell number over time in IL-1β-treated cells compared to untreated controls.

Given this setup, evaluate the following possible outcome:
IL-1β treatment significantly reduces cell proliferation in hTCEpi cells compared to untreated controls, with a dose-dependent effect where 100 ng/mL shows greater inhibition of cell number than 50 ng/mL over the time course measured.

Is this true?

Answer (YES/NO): NO